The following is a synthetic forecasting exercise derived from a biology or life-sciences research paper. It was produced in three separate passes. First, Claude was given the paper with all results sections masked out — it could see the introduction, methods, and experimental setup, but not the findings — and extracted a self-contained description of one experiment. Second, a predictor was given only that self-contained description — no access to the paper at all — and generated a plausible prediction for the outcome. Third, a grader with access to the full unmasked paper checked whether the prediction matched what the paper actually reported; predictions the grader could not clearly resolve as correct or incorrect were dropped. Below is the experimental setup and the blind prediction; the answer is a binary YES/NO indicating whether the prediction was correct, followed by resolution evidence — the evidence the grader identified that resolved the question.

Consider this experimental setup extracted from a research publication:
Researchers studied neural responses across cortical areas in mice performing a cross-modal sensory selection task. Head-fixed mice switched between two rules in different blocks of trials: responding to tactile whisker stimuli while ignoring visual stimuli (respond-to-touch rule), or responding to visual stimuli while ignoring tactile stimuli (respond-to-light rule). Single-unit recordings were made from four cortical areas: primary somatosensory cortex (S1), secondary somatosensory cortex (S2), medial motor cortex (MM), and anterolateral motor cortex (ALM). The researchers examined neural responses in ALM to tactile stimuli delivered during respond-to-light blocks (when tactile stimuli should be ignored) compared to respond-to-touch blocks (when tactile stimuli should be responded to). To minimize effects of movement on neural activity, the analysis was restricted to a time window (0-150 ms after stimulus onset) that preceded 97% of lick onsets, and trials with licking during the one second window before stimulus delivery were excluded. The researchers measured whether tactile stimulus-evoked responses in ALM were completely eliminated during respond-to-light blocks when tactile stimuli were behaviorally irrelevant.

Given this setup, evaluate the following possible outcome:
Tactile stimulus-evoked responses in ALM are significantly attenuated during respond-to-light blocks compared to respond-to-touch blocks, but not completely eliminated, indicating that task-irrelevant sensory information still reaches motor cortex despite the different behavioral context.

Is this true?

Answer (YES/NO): YES